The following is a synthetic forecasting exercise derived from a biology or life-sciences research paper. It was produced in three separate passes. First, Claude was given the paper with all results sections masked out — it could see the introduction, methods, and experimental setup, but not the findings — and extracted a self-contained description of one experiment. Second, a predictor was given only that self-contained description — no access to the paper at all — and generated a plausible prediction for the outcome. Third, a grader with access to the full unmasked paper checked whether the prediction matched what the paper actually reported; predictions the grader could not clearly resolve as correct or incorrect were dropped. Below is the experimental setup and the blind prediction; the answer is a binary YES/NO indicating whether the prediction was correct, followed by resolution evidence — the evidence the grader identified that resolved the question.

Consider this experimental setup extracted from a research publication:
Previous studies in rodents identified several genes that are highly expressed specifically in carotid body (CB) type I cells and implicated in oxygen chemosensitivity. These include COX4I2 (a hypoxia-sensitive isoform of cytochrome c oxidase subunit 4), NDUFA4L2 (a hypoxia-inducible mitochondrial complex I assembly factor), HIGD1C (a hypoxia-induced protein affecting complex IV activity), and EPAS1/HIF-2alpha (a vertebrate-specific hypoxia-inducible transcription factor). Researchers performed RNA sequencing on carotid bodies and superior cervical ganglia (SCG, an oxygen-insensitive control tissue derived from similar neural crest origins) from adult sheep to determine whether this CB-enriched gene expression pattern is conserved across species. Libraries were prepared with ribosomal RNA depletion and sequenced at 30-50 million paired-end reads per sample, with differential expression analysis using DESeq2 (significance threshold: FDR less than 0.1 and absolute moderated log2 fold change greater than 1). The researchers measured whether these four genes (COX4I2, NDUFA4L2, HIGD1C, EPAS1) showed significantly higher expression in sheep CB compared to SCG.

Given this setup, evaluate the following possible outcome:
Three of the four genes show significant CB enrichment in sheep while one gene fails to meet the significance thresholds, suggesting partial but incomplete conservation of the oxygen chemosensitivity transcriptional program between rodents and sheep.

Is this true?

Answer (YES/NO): NO